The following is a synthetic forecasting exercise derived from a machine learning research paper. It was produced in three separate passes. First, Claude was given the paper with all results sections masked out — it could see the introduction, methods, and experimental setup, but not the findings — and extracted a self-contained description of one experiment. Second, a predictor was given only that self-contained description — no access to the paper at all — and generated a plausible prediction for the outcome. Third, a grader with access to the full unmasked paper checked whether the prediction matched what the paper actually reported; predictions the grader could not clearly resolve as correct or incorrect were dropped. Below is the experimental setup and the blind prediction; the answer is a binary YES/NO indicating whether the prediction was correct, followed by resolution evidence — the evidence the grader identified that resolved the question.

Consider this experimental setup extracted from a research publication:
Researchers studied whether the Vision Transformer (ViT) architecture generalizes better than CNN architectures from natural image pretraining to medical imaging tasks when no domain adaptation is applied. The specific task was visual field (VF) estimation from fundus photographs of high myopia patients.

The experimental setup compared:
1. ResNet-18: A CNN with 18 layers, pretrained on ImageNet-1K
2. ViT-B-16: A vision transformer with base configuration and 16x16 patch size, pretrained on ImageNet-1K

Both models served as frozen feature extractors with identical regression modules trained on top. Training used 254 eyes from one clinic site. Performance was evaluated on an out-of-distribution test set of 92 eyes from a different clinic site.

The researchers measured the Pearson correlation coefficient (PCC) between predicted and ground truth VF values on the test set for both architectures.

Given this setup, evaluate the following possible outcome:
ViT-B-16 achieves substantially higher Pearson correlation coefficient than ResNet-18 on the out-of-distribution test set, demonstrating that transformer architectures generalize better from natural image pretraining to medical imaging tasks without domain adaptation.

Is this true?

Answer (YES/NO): NO